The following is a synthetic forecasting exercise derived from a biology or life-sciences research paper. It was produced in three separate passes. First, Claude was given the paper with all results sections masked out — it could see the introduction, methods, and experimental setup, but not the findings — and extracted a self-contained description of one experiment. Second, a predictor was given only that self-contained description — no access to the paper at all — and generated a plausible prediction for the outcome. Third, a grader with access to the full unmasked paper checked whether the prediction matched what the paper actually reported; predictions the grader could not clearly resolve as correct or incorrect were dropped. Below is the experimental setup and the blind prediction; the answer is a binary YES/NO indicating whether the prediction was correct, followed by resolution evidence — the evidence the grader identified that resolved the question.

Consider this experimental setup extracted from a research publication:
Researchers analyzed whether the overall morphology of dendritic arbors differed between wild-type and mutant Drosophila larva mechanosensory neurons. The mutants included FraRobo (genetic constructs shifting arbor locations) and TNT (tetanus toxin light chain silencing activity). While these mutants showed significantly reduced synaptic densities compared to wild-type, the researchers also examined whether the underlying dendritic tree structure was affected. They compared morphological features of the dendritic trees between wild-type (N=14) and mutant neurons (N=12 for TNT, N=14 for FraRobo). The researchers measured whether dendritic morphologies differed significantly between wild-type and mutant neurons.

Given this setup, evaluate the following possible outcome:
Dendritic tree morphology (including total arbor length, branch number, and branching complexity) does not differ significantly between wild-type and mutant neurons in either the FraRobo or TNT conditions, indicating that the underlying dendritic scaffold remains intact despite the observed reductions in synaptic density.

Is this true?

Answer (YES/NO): YES